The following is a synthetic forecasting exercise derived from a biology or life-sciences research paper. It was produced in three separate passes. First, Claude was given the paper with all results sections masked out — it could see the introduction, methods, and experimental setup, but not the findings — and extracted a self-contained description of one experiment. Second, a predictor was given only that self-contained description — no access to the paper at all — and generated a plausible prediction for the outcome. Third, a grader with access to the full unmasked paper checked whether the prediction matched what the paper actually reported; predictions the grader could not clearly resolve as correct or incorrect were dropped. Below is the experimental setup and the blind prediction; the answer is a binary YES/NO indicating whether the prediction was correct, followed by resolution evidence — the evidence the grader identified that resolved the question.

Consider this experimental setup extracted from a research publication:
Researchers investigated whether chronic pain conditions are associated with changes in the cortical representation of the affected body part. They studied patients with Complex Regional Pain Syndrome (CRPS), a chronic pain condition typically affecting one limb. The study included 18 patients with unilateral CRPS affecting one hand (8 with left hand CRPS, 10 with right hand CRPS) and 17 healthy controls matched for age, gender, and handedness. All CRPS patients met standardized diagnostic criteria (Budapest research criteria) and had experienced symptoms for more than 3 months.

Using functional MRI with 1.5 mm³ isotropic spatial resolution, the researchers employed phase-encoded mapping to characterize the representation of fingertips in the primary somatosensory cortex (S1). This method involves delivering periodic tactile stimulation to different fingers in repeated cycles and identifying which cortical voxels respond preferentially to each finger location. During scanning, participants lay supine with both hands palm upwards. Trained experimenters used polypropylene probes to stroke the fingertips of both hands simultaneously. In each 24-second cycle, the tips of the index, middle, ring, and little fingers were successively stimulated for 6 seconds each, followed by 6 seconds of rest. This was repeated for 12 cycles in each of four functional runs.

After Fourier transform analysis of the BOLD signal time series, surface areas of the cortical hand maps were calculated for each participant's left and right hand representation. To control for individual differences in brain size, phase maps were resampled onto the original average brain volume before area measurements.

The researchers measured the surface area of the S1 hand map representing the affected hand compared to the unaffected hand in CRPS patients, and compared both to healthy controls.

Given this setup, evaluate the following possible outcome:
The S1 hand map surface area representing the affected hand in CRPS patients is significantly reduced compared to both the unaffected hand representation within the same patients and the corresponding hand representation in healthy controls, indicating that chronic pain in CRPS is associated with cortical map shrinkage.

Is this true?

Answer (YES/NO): NO